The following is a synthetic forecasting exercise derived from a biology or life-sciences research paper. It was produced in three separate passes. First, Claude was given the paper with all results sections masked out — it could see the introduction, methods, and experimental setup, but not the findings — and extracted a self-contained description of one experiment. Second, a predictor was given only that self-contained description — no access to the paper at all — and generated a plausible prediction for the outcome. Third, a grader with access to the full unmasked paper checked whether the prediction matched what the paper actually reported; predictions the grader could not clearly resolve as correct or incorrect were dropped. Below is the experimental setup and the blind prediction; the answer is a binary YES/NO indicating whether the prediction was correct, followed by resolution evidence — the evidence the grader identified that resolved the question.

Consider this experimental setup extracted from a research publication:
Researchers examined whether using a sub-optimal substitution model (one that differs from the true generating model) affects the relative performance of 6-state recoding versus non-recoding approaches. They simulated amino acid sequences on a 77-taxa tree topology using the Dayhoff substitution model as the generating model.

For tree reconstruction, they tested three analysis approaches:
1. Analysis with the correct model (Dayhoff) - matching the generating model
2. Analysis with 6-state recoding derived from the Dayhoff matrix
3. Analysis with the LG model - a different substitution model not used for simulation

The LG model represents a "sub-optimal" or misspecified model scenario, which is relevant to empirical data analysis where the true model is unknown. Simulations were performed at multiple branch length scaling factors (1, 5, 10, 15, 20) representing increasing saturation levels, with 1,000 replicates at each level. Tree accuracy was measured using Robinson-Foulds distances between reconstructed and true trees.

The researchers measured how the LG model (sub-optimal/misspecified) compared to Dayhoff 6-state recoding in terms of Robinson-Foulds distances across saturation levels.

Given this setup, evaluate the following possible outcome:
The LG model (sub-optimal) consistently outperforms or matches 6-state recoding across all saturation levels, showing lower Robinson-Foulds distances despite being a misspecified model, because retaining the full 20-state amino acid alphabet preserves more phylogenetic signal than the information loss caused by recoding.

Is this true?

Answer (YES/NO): YES